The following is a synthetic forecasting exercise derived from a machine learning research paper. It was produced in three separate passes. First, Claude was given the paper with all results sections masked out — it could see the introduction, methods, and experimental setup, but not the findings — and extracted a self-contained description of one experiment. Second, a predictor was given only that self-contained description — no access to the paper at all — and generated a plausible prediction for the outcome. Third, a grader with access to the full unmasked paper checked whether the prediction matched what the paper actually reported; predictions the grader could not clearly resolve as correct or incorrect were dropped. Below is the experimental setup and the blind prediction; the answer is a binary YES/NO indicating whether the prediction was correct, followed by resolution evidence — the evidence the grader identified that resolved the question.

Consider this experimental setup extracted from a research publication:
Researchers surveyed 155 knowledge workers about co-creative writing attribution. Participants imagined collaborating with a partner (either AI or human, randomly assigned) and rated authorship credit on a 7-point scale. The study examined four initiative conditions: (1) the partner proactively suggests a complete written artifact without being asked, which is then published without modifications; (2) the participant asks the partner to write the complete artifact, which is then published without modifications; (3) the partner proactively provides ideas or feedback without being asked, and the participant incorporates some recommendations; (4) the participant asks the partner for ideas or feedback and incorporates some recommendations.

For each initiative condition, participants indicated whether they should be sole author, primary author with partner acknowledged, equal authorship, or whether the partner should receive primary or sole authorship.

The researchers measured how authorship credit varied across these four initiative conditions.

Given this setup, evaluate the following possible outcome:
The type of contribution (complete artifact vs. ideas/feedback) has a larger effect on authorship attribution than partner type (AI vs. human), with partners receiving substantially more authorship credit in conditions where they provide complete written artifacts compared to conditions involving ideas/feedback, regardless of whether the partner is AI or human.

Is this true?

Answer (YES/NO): YES